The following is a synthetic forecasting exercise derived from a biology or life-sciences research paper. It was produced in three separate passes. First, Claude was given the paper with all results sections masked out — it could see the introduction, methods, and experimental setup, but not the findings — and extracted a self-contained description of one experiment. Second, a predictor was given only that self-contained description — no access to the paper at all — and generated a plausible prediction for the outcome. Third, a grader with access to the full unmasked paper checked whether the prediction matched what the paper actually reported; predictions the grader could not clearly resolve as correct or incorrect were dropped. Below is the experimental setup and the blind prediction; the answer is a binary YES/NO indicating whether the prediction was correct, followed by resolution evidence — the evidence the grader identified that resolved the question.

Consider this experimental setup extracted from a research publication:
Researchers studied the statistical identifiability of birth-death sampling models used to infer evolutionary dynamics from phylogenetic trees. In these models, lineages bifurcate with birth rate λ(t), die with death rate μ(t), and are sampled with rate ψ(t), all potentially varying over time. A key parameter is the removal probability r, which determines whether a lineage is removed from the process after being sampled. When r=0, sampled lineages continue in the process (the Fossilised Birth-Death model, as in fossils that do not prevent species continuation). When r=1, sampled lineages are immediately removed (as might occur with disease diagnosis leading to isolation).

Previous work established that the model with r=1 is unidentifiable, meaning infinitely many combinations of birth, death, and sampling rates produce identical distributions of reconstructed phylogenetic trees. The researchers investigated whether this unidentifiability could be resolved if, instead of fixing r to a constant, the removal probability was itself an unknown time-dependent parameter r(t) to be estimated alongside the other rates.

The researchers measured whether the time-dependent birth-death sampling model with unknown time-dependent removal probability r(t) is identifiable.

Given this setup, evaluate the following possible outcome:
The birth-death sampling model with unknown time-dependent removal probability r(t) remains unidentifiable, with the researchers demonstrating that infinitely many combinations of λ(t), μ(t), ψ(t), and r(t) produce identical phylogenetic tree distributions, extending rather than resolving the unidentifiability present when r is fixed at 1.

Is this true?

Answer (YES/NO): YES